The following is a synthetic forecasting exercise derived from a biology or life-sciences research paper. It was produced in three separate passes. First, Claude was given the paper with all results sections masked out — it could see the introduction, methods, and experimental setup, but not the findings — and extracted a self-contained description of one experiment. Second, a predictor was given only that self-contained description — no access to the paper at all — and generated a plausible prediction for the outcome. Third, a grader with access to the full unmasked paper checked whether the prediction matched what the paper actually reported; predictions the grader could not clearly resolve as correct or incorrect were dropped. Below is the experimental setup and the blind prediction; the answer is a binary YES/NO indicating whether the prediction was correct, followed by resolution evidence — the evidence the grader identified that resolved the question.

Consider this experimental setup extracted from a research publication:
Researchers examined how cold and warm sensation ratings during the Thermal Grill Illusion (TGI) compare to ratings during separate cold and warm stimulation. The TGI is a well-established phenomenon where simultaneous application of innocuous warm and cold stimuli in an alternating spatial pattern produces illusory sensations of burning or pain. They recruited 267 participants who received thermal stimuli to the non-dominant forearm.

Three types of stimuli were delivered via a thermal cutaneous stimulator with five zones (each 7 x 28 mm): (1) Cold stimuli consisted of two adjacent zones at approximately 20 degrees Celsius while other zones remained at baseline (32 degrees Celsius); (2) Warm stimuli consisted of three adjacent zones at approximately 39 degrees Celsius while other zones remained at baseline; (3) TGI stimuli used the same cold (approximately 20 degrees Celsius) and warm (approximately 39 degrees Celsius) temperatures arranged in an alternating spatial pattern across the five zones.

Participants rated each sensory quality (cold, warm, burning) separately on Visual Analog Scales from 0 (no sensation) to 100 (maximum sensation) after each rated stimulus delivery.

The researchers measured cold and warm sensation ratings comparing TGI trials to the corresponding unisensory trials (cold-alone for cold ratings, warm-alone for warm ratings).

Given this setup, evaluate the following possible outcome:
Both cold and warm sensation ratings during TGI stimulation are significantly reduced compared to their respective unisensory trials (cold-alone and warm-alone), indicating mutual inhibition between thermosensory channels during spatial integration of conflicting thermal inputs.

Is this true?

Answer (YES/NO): NO